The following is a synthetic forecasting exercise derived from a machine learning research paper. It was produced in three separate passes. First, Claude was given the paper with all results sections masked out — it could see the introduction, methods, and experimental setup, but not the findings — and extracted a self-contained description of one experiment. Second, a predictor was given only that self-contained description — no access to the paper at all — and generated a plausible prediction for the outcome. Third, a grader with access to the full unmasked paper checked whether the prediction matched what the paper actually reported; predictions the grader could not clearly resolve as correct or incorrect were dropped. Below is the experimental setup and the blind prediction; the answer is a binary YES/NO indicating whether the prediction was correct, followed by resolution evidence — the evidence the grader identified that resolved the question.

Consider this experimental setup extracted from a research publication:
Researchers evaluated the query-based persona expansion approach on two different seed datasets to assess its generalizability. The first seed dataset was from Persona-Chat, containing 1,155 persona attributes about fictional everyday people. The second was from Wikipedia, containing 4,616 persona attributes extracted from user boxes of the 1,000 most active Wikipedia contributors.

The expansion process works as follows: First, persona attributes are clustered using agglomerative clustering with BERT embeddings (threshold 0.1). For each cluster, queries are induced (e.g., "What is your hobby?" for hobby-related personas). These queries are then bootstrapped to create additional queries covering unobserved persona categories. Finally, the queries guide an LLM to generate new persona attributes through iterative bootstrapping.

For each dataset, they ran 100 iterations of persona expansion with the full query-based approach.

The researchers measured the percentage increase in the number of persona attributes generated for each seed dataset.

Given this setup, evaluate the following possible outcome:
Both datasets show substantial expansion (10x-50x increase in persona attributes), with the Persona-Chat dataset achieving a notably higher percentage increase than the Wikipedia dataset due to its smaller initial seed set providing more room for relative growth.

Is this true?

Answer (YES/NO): NO